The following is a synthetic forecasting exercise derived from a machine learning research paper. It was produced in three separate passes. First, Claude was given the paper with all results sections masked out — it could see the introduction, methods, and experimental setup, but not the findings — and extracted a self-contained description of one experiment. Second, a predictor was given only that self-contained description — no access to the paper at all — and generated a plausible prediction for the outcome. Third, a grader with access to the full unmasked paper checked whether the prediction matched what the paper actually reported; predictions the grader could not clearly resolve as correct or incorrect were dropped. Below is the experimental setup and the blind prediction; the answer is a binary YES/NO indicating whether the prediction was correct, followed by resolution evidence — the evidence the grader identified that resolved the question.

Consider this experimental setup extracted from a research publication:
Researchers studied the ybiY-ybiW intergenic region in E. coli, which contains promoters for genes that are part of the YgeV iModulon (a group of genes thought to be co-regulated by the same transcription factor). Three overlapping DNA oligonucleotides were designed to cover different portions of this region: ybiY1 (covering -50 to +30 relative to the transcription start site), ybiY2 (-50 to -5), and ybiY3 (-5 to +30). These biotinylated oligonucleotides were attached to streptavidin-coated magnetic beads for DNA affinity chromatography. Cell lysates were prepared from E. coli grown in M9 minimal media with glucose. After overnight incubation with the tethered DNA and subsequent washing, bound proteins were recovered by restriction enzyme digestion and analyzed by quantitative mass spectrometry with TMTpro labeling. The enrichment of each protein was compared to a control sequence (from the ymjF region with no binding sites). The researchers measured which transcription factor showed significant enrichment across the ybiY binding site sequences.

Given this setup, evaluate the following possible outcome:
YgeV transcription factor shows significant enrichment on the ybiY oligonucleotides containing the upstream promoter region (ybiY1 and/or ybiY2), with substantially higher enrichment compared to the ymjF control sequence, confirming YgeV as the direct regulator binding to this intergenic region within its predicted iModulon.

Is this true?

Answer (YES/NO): NO